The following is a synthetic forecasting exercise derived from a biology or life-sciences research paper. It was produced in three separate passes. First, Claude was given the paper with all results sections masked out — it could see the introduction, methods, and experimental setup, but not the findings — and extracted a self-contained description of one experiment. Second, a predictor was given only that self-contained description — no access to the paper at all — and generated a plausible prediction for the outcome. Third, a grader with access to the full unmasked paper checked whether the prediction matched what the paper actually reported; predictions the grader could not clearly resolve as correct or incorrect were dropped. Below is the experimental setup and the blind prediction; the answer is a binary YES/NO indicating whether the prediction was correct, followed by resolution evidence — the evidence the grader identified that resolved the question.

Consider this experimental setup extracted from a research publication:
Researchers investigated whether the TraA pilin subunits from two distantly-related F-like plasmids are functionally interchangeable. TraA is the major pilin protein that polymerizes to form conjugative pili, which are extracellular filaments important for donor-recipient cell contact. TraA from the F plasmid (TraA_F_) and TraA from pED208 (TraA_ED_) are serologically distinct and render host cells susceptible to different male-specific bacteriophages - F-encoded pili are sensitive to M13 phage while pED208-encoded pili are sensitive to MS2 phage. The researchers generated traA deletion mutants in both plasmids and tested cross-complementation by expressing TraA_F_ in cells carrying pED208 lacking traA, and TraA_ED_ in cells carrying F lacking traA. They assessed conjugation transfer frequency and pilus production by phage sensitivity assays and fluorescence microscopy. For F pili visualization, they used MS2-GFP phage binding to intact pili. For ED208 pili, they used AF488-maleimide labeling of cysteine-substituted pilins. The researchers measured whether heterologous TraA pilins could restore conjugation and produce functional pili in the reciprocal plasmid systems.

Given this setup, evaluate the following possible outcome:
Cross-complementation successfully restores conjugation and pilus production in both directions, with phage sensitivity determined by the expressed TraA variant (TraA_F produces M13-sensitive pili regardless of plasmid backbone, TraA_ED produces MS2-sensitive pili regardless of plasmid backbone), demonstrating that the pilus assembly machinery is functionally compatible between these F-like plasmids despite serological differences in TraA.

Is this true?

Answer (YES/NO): NO